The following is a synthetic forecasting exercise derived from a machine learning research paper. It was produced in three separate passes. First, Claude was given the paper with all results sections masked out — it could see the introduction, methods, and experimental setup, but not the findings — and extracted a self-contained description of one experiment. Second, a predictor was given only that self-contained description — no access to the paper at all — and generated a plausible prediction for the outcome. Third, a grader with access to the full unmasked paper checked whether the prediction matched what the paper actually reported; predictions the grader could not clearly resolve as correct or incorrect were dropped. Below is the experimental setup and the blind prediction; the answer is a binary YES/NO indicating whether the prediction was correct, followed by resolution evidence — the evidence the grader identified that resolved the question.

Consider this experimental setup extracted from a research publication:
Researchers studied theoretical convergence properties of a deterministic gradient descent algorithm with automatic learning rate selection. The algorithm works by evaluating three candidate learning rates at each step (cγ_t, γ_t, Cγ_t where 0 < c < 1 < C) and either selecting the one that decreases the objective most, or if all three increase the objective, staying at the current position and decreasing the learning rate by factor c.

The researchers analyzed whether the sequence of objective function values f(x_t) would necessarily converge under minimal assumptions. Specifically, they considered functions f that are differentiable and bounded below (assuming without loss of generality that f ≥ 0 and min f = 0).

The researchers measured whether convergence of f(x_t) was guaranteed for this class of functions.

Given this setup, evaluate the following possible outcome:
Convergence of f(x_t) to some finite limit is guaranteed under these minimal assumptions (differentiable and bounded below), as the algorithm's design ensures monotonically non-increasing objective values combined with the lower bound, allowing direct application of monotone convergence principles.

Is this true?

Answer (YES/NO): YES